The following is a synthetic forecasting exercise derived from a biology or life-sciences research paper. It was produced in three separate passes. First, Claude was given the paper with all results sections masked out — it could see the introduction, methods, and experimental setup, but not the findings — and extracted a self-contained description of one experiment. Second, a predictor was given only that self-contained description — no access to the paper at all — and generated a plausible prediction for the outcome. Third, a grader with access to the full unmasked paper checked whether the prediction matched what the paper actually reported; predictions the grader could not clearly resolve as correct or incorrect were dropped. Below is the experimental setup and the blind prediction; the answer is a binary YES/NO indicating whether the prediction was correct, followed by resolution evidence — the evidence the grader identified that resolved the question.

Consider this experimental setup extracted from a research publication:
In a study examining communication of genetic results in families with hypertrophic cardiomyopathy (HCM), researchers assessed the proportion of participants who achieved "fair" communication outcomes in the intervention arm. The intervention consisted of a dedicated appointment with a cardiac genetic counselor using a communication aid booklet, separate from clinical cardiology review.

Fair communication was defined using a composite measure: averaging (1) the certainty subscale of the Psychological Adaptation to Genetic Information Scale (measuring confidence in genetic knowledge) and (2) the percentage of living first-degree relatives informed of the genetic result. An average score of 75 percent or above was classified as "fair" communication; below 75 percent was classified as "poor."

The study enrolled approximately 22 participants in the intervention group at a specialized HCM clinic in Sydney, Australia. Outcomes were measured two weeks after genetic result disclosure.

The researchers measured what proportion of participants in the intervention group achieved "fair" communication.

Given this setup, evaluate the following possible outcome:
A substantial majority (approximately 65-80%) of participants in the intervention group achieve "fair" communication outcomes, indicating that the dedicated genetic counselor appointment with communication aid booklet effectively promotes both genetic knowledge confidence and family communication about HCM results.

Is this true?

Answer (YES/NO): NO